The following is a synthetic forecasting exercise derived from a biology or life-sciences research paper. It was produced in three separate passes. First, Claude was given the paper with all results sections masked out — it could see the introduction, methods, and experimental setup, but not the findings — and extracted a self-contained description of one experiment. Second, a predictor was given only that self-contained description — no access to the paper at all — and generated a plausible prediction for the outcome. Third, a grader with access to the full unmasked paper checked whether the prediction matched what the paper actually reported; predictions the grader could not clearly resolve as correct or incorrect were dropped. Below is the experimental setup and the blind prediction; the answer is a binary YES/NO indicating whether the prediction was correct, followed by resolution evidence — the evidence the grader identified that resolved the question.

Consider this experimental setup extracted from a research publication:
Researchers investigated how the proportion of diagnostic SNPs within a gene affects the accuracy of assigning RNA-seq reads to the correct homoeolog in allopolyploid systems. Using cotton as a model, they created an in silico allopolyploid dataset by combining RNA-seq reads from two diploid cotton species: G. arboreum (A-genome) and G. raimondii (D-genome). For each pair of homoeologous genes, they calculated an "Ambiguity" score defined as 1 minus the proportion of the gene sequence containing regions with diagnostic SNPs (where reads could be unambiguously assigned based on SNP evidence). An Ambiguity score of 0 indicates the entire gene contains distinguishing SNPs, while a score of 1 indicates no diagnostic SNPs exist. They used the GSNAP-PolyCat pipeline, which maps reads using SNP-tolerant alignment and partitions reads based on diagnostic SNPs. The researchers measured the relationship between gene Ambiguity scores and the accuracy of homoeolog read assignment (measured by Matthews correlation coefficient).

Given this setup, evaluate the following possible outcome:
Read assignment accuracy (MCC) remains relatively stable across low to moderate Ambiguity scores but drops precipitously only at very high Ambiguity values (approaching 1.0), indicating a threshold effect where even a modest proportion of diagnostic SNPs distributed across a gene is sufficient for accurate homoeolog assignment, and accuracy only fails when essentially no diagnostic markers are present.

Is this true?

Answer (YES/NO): NO